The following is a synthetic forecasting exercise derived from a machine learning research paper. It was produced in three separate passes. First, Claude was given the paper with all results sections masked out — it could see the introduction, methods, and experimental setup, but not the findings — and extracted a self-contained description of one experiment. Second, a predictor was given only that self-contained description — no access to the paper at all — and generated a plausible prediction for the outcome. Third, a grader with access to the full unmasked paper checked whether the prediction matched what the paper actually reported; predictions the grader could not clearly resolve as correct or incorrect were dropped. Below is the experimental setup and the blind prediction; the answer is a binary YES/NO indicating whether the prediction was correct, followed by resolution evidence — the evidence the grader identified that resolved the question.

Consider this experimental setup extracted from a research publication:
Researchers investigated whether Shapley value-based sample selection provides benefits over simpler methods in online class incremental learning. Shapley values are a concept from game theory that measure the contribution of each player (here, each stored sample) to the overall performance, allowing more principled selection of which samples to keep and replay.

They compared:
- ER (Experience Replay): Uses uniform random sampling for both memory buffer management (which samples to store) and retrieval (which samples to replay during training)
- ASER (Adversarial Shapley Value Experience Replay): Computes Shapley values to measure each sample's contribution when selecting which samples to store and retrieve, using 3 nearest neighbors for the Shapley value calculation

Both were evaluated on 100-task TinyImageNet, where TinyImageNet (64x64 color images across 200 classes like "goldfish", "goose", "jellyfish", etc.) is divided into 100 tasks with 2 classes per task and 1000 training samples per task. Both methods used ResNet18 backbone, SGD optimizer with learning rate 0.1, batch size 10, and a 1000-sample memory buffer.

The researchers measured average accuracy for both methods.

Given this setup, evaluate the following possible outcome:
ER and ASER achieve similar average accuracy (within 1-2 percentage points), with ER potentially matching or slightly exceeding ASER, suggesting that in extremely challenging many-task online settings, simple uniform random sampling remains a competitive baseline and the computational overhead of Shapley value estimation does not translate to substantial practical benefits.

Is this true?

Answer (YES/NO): NO